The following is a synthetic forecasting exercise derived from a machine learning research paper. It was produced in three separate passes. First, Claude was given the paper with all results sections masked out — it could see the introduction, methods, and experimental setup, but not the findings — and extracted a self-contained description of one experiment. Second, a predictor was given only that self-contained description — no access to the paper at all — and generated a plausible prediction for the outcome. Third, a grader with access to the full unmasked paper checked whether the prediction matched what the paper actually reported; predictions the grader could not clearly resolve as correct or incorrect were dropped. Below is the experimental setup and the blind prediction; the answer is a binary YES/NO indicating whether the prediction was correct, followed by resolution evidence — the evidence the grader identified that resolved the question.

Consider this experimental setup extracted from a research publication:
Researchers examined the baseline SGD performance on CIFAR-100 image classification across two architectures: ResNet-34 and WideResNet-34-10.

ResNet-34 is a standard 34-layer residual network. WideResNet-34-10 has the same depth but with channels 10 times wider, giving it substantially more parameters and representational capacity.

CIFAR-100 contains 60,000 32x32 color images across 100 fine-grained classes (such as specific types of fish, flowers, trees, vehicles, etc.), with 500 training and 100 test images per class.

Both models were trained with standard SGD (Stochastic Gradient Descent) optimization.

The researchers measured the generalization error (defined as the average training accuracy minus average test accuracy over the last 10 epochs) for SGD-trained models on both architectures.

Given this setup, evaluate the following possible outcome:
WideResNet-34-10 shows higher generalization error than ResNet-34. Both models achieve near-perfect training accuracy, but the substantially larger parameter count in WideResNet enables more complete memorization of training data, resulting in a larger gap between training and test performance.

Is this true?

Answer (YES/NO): NO